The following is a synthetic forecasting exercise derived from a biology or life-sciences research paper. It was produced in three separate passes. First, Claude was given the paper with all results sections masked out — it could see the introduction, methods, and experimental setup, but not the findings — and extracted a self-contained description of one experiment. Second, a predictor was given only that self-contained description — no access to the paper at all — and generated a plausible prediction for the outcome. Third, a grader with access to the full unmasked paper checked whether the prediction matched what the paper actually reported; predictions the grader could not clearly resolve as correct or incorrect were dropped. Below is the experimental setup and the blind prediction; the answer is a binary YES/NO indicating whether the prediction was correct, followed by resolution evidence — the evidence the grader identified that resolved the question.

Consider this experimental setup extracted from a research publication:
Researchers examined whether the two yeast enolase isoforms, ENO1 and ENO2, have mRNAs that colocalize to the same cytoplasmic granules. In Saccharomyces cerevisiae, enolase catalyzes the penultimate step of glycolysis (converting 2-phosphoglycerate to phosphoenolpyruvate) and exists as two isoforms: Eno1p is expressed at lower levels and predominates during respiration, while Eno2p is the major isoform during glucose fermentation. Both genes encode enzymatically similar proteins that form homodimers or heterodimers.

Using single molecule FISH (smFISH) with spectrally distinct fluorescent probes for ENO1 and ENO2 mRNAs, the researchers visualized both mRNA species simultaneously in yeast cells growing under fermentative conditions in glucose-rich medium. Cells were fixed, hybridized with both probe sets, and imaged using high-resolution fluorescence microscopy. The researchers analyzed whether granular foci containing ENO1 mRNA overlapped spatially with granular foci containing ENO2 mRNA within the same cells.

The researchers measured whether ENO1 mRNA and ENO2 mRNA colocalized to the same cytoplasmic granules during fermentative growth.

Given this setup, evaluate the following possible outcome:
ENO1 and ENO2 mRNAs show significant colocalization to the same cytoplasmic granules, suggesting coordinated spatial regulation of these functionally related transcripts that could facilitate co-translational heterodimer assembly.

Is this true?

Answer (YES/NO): NO